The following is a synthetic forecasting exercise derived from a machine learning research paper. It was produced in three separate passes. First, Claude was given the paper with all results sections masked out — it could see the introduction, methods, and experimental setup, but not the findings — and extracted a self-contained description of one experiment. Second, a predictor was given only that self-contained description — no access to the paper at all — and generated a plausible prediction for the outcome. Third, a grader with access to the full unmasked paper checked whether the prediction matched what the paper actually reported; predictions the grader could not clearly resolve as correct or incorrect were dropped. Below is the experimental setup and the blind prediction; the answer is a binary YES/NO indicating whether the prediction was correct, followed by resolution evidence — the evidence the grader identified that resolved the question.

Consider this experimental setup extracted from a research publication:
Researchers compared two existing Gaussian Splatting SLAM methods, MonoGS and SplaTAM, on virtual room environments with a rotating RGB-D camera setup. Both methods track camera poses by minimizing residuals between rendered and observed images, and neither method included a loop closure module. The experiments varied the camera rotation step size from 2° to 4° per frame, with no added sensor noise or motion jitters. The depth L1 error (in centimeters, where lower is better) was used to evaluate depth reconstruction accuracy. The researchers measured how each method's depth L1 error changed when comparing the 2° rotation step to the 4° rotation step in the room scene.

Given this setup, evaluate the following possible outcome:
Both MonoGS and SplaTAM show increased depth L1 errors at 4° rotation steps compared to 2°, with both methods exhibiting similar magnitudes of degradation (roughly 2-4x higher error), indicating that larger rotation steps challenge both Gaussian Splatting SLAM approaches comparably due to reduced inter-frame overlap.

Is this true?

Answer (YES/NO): NO